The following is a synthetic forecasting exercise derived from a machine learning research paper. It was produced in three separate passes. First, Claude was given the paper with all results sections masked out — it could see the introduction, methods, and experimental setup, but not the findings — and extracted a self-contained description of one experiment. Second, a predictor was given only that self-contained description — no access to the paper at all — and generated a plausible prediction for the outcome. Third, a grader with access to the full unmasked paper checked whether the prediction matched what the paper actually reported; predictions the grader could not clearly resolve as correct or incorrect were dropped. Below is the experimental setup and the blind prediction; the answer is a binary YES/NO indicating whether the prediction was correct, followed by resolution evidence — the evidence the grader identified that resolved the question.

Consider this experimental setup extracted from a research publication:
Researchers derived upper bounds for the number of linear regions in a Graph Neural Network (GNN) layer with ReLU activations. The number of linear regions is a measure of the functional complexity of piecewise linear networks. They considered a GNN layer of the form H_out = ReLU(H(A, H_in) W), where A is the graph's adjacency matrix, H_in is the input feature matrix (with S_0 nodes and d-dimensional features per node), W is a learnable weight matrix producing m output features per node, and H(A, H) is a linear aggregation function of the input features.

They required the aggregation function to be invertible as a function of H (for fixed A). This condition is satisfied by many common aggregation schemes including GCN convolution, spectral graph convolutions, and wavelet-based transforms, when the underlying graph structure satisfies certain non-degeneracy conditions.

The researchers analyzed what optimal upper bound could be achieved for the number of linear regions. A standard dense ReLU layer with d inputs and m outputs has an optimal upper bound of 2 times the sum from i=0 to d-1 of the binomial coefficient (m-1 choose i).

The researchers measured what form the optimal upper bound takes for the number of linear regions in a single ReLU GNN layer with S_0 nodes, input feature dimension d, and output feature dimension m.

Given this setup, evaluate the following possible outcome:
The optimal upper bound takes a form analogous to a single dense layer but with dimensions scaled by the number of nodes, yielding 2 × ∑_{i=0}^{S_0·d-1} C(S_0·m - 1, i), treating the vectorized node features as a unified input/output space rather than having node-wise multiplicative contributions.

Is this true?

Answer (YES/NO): NO